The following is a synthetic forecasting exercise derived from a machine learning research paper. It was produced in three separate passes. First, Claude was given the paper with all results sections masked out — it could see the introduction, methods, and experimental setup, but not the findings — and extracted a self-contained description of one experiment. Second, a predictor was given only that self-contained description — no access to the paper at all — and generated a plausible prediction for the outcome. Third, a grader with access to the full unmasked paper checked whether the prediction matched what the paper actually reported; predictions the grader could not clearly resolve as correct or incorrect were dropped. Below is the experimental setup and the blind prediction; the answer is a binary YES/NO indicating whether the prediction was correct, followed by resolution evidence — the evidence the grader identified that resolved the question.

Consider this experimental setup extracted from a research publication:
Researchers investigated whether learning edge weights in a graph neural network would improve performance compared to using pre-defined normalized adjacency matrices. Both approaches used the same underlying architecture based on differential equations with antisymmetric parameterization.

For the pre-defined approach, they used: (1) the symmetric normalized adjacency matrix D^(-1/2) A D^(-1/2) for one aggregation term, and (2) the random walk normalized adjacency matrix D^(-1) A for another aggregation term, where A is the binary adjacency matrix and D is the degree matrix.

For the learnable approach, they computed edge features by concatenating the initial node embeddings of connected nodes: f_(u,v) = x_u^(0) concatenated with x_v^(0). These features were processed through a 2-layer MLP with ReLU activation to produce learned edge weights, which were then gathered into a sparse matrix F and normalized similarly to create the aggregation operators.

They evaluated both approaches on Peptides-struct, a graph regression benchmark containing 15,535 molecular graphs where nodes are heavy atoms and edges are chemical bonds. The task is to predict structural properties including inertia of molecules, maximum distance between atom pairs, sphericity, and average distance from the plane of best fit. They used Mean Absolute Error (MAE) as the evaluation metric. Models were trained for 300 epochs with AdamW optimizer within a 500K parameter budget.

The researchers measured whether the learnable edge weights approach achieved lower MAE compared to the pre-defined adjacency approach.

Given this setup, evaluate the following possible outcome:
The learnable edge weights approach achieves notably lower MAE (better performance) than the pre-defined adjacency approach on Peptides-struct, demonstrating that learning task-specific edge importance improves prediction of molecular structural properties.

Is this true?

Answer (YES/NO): YES